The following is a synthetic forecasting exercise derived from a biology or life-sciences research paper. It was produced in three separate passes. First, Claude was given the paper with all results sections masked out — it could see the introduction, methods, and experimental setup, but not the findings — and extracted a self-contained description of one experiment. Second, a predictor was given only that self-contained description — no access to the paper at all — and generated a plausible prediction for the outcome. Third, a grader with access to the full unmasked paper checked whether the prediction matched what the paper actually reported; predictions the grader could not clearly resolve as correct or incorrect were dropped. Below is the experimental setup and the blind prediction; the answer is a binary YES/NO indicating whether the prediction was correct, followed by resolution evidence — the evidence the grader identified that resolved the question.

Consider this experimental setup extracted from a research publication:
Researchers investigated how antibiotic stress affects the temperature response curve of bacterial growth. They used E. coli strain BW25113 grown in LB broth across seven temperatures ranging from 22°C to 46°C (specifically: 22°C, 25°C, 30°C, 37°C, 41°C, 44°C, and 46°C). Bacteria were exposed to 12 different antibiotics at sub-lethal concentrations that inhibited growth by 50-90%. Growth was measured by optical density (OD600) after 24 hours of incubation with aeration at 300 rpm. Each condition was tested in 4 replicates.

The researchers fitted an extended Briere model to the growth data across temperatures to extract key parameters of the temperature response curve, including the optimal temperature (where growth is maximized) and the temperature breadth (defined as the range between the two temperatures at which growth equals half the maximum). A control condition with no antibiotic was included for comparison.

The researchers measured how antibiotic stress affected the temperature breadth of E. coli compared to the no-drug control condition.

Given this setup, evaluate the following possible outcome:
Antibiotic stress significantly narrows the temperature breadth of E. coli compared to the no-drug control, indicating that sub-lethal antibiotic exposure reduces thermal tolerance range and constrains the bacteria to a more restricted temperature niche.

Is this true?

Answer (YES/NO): YES